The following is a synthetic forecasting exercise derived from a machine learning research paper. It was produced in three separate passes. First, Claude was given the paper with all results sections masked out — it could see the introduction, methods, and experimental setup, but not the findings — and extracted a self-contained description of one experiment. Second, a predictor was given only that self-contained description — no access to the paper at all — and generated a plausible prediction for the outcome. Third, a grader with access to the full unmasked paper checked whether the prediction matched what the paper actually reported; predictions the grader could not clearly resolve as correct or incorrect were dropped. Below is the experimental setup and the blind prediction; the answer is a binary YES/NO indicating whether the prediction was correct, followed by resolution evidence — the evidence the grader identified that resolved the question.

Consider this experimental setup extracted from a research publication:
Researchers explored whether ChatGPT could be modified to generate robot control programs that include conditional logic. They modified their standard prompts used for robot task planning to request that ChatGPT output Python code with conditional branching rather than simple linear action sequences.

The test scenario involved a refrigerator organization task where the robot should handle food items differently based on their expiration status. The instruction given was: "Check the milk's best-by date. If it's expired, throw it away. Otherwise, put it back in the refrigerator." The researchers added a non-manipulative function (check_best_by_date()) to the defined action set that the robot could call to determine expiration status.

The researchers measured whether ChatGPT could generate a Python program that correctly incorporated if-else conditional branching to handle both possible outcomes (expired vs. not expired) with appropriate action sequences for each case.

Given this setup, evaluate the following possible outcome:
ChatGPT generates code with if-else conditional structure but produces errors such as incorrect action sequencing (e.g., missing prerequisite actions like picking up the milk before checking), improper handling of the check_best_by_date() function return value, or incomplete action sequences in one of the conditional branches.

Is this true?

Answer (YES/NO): NO